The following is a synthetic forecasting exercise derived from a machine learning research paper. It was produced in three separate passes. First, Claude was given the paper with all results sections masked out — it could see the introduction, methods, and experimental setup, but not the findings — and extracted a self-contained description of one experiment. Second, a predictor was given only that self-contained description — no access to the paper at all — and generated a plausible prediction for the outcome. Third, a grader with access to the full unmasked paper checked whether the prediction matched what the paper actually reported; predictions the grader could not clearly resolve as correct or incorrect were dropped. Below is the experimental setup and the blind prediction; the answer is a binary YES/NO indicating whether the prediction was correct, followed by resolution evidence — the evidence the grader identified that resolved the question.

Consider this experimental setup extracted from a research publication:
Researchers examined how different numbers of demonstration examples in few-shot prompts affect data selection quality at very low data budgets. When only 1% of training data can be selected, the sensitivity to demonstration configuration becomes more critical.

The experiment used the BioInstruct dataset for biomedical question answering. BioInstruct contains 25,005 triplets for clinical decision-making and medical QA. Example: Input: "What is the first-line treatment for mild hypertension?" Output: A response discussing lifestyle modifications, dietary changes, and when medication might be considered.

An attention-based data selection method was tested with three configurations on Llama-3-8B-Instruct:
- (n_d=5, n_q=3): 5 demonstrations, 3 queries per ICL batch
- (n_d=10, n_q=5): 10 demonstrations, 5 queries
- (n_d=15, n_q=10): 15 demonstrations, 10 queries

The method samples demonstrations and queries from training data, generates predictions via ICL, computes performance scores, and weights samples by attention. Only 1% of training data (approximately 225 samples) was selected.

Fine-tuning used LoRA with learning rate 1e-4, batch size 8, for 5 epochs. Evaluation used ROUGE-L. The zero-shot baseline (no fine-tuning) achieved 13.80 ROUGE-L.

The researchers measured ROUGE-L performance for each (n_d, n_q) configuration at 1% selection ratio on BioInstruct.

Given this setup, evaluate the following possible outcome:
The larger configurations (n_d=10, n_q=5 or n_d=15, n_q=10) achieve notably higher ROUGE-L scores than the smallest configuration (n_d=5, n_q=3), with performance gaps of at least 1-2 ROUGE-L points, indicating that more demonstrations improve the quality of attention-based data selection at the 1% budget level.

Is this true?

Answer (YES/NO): NO